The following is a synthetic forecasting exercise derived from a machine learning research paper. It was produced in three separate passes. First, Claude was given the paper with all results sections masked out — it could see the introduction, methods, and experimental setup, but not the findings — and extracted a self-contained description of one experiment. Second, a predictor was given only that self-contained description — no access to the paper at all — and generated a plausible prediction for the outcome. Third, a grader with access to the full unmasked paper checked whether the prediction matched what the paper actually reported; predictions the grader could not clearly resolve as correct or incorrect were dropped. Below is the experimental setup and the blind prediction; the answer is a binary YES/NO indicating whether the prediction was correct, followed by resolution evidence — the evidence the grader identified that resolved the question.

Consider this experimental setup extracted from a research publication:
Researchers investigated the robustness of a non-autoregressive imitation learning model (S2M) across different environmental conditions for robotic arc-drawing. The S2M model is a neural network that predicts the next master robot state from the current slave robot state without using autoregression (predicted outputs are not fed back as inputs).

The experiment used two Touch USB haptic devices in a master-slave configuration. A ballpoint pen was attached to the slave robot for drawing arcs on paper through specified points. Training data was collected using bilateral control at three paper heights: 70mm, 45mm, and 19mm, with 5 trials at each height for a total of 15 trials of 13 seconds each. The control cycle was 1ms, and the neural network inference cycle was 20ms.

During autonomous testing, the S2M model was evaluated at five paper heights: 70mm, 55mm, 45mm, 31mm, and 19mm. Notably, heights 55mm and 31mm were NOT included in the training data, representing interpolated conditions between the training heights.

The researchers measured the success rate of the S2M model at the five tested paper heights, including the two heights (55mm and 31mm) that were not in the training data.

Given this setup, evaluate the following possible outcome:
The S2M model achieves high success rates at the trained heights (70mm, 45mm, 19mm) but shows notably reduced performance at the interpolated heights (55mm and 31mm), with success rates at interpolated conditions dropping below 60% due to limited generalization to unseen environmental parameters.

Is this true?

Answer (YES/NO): NO